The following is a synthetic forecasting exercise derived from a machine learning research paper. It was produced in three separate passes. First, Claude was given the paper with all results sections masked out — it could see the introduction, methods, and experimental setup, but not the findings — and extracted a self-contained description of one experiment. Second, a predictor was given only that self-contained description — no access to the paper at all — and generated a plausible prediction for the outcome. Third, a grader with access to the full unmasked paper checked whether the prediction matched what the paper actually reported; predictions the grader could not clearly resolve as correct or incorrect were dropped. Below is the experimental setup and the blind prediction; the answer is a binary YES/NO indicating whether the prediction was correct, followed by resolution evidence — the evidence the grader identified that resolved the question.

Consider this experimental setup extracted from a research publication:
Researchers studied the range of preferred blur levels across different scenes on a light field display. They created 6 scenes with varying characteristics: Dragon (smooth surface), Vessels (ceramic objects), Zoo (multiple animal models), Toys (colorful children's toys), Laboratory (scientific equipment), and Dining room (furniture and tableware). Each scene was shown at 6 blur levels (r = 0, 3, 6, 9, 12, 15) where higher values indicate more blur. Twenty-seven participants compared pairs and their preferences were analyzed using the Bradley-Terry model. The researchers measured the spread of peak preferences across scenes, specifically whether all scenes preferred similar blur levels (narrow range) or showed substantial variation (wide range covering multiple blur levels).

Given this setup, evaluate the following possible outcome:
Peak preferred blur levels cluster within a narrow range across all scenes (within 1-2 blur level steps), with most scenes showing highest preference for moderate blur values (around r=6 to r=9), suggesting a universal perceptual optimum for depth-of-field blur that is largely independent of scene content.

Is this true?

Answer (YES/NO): NO